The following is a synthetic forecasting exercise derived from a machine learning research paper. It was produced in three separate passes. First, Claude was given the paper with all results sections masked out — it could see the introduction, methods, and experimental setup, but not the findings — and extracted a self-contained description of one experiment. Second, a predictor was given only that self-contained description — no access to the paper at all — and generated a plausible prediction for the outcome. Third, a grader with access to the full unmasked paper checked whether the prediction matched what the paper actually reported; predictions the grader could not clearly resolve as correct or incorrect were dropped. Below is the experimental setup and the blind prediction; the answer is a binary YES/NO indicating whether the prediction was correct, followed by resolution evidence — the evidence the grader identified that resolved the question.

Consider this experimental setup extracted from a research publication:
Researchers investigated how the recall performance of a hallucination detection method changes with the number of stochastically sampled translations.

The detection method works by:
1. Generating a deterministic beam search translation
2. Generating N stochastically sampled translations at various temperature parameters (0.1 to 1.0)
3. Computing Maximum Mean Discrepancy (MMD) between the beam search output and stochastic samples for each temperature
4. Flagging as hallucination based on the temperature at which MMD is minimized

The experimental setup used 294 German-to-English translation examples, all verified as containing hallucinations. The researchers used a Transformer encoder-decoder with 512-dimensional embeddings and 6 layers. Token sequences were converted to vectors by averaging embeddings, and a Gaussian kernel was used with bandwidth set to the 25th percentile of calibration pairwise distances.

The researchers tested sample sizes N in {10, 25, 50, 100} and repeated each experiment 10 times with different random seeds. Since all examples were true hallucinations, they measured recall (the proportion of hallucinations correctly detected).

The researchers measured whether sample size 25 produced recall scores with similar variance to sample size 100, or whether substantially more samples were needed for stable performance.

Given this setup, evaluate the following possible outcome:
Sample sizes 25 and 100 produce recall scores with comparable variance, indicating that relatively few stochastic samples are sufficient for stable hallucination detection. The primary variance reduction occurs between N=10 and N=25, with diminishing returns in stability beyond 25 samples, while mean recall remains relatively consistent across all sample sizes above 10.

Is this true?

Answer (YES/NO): YES